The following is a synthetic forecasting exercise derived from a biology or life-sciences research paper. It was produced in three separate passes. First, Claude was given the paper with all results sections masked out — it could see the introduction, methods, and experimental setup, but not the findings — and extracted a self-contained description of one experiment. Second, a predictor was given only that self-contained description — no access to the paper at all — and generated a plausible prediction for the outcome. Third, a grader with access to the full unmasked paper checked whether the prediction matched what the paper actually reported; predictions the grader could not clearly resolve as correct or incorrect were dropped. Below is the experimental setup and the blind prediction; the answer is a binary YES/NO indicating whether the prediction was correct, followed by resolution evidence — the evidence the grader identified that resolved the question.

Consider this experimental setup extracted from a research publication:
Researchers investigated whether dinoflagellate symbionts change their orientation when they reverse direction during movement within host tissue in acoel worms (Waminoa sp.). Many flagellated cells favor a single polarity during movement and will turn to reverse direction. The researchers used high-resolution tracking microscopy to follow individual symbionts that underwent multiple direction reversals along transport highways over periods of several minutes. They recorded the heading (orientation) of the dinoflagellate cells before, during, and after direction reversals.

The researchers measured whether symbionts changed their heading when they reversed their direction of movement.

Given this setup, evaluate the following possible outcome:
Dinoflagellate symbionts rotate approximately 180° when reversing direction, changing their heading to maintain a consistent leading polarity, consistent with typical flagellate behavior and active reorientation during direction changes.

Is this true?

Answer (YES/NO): NO